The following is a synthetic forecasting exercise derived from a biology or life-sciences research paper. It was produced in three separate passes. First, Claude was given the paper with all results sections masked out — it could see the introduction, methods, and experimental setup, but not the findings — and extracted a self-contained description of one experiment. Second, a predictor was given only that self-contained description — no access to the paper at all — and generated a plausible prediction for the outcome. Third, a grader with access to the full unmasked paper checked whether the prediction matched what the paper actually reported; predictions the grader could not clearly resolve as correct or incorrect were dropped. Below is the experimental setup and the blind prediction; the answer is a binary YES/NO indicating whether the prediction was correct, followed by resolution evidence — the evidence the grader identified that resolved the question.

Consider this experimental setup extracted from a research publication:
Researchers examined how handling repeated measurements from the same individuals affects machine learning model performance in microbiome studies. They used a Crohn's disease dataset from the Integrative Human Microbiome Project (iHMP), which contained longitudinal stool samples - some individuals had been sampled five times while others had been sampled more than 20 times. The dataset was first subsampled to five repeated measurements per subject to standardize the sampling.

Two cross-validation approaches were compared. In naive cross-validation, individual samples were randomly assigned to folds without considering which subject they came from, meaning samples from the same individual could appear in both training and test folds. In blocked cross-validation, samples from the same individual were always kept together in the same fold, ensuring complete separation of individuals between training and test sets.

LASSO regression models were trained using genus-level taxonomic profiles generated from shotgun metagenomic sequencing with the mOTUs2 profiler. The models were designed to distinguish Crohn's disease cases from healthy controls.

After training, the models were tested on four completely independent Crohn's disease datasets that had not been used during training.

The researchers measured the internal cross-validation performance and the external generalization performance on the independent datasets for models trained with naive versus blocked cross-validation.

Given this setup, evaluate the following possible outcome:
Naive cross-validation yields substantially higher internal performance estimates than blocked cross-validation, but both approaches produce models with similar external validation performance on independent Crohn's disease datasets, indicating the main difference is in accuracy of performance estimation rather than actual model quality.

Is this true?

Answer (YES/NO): NO